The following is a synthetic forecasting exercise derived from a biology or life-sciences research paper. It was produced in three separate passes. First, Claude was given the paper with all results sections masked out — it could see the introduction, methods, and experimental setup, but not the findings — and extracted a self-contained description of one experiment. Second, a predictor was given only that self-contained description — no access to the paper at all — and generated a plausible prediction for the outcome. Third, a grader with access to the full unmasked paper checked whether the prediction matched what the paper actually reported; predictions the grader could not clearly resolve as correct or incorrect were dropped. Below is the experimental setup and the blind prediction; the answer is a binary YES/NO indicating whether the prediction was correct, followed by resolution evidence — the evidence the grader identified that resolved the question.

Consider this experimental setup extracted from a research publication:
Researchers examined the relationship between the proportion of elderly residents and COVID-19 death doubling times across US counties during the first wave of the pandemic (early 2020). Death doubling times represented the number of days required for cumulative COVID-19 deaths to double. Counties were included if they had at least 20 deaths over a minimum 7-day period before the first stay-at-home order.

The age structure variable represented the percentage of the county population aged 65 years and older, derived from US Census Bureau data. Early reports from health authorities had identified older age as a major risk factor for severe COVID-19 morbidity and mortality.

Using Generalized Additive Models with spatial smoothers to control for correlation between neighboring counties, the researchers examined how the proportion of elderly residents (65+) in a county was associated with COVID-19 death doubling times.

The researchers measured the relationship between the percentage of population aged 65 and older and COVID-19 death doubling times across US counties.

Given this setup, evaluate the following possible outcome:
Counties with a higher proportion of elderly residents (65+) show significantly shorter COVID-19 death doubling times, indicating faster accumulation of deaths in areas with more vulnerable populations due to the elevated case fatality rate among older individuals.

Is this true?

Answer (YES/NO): YES